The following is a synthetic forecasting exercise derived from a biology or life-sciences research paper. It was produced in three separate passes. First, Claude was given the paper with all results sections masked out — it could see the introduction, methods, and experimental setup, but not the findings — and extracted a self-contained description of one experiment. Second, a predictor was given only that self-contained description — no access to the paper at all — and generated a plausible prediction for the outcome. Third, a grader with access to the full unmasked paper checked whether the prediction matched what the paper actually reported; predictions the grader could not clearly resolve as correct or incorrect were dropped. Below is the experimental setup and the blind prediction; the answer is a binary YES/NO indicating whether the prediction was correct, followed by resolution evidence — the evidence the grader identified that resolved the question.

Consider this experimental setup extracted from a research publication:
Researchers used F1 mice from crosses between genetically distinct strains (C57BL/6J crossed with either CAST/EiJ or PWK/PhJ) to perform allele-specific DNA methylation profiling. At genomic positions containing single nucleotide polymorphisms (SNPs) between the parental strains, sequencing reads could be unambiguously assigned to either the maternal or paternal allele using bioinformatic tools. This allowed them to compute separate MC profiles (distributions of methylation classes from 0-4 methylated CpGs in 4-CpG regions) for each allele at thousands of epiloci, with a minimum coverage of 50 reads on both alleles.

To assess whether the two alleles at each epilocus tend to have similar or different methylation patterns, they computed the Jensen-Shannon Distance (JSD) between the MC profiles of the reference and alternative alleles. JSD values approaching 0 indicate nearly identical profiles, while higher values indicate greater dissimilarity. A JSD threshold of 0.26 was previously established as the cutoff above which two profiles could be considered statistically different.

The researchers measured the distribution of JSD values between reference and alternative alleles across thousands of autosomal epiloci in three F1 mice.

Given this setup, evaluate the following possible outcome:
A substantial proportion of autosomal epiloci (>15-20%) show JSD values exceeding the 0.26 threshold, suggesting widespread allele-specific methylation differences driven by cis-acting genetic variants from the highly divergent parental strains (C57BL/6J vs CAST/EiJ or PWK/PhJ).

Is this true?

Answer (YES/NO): NO